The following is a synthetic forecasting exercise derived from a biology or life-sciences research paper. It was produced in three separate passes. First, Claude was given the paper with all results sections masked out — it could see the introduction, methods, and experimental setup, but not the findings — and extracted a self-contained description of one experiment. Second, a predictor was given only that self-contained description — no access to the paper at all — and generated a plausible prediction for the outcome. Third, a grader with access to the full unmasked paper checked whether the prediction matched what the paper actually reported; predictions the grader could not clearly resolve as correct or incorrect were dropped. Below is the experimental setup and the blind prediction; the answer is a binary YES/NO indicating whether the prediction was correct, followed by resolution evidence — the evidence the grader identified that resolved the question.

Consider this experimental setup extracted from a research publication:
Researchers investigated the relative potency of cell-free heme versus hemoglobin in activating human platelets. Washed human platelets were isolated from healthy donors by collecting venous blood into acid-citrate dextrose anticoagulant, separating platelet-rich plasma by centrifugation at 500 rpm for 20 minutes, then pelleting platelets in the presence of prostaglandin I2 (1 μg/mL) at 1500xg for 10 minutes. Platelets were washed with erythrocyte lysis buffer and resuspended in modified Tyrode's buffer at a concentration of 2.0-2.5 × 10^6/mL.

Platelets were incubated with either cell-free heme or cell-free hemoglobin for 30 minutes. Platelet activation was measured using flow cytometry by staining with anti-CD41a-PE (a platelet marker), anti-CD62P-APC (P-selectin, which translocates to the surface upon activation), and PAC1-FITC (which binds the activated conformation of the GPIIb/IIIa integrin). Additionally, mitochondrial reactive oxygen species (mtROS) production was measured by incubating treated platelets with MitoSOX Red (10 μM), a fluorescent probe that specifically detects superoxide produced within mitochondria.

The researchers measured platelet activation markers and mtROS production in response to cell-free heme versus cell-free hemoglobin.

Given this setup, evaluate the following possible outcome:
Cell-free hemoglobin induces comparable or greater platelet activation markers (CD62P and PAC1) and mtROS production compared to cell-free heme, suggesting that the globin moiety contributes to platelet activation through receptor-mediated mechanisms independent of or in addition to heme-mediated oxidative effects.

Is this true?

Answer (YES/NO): NO